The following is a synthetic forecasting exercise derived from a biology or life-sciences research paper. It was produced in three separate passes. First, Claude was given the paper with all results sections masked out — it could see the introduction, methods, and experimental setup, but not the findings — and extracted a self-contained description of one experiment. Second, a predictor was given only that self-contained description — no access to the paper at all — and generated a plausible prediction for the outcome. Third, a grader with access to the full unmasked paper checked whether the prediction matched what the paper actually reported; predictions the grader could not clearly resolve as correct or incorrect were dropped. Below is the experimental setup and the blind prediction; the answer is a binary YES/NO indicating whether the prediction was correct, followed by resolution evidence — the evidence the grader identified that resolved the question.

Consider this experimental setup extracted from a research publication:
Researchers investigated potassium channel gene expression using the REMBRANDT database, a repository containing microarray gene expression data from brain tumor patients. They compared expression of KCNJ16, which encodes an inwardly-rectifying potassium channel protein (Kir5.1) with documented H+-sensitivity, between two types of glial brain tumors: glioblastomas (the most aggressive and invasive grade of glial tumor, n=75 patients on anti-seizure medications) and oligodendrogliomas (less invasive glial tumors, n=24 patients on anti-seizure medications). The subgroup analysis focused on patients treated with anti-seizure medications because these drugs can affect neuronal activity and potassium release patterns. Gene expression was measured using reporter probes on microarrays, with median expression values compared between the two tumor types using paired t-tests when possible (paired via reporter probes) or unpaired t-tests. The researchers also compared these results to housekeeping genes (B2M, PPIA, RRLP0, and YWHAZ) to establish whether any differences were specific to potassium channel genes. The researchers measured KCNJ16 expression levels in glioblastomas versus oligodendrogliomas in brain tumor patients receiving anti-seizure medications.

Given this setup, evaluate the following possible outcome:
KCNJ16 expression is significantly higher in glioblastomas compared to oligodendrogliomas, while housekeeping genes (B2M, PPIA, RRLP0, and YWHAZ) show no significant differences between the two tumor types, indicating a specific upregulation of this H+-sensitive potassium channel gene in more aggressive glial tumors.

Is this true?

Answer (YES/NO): NO